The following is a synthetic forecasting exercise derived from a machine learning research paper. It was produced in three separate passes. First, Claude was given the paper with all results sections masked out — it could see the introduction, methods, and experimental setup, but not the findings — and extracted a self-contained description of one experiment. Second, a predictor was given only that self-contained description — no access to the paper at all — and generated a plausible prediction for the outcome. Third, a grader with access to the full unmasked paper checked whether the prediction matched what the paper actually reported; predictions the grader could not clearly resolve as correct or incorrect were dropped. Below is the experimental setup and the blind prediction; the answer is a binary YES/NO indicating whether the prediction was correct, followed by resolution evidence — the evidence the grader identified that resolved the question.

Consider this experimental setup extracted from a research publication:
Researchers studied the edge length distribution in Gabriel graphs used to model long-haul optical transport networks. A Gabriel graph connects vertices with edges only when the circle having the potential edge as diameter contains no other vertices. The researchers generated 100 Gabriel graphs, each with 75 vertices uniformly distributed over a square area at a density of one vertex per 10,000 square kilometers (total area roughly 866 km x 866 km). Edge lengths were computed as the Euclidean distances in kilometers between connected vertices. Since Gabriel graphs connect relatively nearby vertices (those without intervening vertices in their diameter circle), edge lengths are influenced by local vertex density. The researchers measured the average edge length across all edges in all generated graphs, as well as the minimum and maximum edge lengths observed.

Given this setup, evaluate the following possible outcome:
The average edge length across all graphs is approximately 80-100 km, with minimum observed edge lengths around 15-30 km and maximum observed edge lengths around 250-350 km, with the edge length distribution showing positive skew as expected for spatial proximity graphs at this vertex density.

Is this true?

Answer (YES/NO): NO